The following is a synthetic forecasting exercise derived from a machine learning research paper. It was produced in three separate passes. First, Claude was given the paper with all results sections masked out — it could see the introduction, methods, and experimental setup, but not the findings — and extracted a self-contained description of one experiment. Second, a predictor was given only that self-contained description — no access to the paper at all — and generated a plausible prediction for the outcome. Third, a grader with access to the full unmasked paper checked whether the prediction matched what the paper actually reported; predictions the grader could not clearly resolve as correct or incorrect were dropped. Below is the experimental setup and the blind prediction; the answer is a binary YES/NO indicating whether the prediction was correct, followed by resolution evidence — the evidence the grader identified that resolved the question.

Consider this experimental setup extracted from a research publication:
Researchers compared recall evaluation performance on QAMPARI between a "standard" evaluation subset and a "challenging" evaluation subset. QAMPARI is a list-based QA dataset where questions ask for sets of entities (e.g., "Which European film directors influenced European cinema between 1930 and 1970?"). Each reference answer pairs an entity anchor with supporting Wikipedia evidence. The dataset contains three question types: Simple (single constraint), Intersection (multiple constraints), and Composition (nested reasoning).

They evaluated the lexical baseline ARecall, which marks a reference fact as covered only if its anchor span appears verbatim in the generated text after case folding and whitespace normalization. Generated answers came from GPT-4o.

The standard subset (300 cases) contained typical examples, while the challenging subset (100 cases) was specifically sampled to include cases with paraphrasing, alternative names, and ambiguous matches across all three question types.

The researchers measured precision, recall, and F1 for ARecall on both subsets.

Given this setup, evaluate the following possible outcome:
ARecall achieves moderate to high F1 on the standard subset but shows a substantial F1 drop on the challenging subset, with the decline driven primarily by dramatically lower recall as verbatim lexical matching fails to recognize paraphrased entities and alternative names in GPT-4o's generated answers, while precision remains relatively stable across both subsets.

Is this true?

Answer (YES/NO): NO